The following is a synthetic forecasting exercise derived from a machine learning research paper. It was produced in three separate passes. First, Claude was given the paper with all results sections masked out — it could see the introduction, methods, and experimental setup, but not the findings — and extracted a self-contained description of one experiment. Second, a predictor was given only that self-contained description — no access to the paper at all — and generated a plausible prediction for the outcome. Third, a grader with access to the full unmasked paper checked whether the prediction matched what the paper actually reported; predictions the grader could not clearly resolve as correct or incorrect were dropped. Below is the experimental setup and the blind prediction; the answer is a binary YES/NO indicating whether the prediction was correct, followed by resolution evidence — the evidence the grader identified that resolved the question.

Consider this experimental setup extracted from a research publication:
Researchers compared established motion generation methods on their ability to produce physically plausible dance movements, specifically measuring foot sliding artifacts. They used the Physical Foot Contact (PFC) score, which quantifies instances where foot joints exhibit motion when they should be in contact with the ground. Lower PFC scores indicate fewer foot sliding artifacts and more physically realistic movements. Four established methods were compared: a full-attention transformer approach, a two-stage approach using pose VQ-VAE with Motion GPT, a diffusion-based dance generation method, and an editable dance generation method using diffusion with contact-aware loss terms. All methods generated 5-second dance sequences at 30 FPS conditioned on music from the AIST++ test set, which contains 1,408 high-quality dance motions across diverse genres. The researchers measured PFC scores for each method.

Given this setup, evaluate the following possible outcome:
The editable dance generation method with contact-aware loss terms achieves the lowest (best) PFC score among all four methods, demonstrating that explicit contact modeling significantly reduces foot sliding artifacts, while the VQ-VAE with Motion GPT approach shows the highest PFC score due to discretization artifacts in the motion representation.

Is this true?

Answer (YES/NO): NO